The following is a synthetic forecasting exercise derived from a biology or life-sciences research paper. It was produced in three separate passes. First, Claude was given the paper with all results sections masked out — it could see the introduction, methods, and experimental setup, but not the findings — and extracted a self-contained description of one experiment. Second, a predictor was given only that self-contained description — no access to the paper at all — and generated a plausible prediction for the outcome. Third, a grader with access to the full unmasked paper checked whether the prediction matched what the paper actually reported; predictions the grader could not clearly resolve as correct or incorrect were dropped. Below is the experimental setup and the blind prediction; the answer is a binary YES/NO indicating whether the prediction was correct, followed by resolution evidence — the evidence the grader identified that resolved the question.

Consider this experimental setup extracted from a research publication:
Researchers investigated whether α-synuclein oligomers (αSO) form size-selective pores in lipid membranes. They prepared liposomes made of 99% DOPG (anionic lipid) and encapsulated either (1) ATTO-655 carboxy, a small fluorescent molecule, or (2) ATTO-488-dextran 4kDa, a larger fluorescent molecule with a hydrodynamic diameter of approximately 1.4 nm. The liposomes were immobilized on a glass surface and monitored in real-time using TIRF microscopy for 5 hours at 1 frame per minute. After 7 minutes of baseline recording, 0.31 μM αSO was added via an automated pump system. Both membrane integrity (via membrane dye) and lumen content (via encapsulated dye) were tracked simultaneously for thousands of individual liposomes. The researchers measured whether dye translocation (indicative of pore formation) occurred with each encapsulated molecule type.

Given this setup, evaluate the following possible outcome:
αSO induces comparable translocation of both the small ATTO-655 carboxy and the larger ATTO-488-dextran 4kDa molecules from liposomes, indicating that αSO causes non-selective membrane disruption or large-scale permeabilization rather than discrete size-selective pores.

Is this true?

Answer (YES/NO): NO